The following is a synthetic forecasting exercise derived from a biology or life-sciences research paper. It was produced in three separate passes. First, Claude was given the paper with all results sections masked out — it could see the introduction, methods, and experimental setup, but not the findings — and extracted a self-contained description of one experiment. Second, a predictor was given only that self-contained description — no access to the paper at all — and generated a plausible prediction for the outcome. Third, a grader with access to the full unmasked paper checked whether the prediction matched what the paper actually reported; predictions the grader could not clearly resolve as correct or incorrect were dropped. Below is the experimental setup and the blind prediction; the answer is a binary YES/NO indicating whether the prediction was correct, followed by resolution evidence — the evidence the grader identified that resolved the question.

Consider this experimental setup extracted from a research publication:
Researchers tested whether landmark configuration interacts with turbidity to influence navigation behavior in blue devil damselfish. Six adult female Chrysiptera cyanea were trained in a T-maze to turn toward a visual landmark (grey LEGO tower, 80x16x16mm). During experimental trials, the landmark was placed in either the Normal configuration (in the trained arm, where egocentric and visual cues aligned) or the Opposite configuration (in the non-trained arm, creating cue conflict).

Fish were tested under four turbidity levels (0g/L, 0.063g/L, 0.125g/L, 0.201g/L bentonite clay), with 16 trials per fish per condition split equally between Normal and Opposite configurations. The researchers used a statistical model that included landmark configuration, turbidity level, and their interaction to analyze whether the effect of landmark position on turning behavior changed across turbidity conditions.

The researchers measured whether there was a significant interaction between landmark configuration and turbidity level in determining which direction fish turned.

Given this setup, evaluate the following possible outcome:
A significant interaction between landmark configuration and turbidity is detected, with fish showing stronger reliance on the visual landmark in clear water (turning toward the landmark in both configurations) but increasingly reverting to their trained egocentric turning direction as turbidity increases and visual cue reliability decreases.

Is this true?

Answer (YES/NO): NO